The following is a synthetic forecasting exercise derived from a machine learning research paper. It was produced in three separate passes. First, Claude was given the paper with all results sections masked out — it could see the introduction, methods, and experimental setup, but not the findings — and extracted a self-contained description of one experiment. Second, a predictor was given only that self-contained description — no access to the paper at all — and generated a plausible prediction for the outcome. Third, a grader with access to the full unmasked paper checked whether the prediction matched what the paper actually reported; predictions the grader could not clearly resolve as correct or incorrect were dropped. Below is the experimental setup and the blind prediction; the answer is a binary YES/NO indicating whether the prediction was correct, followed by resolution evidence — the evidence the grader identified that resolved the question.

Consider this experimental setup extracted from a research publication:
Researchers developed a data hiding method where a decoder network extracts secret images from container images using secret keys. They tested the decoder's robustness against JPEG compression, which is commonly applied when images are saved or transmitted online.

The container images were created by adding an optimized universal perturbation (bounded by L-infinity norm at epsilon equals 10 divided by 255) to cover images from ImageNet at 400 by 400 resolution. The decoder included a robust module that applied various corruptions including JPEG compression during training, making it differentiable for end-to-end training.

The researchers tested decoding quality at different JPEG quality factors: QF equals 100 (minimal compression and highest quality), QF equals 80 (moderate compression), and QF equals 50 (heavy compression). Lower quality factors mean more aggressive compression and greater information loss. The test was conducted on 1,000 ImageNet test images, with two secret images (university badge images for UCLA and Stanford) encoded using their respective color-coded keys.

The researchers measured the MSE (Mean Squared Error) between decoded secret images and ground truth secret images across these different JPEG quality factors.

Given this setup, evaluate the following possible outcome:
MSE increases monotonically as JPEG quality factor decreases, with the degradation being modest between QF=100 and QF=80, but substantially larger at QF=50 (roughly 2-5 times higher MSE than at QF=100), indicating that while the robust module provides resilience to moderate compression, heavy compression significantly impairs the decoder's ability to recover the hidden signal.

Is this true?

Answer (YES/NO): NO